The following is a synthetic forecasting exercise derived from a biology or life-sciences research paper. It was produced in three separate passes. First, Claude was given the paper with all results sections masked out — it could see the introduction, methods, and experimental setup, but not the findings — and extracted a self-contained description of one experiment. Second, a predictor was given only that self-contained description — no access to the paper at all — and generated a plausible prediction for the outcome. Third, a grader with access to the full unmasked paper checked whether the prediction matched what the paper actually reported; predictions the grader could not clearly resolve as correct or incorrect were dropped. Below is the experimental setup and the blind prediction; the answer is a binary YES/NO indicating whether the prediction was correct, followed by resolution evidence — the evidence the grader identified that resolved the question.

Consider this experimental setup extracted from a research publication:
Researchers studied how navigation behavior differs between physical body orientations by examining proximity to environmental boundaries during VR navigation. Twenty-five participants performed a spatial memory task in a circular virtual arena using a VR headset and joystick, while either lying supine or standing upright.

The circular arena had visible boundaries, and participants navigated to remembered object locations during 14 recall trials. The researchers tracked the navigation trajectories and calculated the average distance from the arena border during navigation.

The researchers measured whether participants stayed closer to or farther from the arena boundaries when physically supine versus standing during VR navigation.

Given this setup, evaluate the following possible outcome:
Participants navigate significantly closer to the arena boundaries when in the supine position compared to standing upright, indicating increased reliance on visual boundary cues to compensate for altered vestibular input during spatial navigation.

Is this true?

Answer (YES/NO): NO